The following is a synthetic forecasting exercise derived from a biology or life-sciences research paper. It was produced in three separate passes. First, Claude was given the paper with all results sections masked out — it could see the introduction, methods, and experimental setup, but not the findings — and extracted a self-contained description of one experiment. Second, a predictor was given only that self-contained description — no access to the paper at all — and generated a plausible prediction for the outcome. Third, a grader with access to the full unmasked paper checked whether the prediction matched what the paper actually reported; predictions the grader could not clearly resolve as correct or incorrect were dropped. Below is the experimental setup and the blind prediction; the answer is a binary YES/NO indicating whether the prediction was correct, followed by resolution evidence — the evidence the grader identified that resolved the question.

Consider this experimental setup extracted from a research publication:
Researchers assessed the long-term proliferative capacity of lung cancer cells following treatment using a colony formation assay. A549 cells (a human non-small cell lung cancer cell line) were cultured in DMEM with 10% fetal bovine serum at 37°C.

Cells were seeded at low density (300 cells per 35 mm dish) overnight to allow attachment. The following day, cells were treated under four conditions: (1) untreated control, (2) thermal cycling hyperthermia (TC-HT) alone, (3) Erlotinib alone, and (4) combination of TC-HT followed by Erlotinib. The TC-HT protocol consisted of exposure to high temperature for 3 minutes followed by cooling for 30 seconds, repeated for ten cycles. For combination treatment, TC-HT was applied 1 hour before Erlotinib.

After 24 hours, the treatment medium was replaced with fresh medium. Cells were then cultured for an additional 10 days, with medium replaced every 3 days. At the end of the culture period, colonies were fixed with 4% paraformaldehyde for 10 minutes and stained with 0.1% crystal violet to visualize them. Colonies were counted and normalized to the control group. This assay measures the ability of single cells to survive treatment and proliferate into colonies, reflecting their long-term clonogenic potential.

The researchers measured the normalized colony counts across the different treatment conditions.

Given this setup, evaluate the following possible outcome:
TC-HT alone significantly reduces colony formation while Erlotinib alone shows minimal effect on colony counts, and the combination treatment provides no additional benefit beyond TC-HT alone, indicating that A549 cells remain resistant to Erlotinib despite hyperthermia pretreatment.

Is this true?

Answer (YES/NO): NO